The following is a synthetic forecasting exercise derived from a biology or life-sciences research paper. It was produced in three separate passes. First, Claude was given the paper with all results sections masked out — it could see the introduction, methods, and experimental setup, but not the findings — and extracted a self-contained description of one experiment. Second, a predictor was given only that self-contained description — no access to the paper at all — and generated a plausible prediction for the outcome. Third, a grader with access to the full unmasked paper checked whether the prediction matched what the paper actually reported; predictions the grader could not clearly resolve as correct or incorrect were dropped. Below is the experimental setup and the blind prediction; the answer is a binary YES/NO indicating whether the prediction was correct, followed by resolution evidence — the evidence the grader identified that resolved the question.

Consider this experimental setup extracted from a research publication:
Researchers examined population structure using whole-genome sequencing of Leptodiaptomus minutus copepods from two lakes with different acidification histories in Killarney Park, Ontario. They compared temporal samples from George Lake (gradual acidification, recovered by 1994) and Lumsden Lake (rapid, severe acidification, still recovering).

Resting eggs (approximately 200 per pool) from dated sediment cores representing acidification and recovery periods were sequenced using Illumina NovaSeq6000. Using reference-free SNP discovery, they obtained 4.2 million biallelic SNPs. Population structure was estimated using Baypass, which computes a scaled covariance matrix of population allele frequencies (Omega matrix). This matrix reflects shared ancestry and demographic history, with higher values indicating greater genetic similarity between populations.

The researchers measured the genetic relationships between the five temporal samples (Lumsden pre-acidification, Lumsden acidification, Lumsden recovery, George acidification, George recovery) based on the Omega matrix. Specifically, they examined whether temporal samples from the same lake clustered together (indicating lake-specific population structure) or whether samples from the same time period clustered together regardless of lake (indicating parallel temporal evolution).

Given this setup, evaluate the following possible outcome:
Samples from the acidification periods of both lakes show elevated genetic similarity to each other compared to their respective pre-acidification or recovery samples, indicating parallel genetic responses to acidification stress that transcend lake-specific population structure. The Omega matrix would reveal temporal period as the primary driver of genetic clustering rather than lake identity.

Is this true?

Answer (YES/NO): NO